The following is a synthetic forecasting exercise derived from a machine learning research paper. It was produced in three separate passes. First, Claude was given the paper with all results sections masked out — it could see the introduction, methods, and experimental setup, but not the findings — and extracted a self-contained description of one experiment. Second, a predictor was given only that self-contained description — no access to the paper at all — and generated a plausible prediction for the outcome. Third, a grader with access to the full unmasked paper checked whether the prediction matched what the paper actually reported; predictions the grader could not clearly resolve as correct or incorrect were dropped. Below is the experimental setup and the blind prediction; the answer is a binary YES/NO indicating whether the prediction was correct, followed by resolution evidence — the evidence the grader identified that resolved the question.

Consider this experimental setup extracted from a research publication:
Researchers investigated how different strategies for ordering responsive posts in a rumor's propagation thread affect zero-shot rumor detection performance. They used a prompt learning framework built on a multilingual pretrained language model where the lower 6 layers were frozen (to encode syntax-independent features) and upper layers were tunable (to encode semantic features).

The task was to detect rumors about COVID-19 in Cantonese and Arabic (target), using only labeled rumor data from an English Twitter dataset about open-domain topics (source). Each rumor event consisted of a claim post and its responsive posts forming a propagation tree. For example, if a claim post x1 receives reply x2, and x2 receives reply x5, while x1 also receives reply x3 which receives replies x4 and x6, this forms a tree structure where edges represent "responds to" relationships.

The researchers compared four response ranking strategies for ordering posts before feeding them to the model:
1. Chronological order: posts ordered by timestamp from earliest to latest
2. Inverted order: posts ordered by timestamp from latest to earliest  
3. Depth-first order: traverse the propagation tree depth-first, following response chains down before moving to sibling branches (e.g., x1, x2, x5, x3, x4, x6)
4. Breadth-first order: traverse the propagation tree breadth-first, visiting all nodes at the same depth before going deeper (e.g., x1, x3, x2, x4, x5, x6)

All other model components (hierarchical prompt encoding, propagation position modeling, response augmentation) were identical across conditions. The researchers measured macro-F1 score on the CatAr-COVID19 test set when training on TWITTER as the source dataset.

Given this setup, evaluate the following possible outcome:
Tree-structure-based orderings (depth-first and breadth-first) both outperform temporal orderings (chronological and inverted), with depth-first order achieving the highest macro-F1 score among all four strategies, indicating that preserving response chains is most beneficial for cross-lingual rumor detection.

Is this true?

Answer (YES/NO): YES